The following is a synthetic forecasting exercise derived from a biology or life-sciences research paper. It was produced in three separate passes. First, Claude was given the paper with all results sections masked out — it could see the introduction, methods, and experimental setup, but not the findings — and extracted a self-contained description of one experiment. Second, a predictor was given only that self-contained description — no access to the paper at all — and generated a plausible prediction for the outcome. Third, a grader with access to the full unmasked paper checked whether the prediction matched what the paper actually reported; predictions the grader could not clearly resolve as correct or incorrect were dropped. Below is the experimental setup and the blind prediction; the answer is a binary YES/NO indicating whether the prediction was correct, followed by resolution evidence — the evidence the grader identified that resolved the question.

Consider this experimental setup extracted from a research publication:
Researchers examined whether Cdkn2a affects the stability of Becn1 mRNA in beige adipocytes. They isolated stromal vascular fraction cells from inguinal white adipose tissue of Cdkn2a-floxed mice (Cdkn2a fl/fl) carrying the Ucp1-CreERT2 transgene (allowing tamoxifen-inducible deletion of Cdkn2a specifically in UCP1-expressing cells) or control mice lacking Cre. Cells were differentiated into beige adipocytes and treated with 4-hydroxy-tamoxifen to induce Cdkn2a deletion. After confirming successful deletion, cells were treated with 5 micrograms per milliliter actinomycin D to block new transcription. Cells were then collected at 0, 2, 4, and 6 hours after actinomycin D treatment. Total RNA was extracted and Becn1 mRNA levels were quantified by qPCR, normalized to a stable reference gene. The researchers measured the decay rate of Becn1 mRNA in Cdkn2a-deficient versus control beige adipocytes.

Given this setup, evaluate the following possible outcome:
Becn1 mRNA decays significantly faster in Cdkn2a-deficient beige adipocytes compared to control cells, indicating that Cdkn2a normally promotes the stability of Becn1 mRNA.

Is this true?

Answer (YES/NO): YES